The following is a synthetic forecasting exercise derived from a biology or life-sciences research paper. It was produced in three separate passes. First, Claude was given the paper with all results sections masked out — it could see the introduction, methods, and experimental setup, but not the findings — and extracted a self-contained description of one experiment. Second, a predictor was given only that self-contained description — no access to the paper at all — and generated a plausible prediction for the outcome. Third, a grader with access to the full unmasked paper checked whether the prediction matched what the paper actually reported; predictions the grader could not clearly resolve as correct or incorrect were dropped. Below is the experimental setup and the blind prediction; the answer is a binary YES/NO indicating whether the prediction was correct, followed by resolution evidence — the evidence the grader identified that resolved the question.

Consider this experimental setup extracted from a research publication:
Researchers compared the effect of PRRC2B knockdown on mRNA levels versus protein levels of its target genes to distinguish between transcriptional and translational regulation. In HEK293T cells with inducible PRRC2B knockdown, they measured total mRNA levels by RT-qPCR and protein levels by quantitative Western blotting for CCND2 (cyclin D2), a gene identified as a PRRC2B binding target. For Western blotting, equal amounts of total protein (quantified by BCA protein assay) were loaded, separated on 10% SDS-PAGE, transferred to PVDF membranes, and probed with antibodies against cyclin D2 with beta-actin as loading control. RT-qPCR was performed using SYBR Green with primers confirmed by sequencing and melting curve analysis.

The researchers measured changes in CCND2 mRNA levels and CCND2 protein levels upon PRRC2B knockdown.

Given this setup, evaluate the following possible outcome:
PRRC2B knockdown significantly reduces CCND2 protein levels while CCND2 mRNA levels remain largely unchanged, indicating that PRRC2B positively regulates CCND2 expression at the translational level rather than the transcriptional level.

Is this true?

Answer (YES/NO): YES